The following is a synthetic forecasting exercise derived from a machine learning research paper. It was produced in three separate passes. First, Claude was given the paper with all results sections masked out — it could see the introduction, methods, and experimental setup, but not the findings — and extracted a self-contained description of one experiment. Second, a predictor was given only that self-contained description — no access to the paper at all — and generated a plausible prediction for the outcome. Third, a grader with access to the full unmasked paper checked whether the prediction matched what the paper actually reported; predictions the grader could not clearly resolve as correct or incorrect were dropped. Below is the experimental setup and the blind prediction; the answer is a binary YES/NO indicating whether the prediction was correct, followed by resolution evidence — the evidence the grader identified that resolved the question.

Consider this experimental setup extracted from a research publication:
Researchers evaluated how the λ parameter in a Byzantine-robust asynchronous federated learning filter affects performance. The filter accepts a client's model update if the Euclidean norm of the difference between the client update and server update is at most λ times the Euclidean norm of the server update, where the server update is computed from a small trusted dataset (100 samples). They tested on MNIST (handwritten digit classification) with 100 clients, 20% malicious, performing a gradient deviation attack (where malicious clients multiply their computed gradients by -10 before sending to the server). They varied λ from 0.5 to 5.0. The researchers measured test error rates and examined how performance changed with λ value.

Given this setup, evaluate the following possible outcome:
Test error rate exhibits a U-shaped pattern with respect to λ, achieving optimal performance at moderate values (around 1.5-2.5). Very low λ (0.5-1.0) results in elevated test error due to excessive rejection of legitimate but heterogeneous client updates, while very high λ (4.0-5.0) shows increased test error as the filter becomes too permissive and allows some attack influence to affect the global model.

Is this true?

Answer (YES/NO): YES